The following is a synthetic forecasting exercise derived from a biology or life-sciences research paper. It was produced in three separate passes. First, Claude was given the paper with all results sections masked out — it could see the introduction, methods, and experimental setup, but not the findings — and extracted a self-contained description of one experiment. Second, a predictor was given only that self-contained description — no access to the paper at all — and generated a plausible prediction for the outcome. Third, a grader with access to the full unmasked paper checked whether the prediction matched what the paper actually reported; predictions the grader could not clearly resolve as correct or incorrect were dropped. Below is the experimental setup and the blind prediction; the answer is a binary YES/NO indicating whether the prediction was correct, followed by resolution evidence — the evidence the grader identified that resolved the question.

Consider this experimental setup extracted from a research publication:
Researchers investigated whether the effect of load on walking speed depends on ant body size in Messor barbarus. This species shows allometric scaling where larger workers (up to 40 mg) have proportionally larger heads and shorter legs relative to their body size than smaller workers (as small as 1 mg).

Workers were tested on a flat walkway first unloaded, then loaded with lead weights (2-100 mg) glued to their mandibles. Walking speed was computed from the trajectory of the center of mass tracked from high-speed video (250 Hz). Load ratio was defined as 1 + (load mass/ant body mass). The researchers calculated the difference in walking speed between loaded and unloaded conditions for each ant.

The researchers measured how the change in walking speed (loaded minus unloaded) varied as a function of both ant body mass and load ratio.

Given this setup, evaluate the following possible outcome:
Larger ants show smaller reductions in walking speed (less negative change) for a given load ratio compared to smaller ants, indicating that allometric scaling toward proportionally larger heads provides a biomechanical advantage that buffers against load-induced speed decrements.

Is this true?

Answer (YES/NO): NO